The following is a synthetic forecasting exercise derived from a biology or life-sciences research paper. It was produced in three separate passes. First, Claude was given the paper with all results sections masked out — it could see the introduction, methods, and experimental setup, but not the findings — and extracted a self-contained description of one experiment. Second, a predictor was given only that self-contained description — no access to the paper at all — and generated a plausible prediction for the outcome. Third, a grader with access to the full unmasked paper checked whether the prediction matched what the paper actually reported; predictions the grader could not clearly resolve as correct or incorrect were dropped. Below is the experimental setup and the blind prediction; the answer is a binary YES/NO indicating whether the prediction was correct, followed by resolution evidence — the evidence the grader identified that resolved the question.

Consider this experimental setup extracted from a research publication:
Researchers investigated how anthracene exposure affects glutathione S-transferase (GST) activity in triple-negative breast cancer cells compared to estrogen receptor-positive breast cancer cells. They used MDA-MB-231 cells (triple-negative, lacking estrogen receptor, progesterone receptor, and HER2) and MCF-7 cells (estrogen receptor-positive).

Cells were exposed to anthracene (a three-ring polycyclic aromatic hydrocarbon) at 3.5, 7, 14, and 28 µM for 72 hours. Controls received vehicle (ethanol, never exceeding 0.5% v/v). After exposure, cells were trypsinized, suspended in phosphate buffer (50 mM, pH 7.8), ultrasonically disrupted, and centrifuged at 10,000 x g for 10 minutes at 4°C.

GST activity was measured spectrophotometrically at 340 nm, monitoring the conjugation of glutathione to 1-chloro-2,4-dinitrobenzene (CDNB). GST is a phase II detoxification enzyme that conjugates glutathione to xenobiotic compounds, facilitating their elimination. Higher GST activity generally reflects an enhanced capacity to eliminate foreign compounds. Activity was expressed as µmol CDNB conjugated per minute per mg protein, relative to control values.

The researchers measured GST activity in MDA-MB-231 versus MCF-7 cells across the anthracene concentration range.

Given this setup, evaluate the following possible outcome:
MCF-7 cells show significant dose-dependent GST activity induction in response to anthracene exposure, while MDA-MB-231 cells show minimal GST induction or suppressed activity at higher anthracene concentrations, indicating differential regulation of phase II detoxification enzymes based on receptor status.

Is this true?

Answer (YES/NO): NO